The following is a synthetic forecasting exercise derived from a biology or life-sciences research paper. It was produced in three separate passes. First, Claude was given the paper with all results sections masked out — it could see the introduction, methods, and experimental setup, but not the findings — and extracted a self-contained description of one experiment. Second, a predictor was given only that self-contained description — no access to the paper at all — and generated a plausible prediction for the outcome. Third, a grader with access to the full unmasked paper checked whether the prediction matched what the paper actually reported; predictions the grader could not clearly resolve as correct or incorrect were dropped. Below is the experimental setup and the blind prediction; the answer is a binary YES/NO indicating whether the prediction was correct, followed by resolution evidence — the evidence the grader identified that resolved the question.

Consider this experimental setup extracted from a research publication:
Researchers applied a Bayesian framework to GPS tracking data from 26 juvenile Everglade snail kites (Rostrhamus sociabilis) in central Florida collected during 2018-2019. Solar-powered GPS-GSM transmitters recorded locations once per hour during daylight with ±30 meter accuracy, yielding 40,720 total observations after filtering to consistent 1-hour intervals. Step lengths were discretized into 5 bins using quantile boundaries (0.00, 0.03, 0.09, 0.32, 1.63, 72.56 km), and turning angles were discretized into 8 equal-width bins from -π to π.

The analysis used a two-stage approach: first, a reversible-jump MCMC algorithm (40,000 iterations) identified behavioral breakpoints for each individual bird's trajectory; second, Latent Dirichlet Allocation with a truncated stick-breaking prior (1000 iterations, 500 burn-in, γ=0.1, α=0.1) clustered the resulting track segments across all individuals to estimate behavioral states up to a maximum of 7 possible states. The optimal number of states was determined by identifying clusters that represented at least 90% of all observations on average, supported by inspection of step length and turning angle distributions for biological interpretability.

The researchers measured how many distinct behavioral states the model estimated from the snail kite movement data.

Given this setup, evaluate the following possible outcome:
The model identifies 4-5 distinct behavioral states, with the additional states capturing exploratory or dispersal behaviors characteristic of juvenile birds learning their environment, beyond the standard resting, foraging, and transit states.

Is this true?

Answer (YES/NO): NO